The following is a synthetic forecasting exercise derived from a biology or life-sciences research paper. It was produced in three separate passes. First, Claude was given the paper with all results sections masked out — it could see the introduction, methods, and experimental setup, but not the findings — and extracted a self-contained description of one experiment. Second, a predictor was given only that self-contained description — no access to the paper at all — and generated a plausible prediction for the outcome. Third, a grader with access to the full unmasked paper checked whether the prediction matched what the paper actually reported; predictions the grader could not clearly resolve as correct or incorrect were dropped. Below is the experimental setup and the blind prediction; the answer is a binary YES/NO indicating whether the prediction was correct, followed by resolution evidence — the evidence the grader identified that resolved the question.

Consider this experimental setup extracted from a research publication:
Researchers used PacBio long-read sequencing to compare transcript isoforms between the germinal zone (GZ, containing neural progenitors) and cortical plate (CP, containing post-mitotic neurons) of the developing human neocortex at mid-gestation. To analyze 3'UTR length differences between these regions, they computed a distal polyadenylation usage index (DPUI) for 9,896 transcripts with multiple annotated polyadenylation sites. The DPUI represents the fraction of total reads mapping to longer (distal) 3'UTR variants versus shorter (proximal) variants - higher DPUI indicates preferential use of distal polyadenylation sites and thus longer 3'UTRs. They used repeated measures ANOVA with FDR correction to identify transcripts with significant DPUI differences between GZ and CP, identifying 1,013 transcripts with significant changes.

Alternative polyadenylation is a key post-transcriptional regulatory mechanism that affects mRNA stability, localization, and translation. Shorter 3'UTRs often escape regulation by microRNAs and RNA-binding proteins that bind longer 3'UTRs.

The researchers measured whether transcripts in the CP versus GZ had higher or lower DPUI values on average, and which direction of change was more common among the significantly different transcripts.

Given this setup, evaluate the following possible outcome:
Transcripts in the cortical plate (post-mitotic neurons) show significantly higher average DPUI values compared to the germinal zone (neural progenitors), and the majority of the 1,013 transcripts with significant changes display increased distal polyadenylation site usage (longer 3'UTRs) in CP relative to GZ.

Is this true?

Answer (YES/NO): YES